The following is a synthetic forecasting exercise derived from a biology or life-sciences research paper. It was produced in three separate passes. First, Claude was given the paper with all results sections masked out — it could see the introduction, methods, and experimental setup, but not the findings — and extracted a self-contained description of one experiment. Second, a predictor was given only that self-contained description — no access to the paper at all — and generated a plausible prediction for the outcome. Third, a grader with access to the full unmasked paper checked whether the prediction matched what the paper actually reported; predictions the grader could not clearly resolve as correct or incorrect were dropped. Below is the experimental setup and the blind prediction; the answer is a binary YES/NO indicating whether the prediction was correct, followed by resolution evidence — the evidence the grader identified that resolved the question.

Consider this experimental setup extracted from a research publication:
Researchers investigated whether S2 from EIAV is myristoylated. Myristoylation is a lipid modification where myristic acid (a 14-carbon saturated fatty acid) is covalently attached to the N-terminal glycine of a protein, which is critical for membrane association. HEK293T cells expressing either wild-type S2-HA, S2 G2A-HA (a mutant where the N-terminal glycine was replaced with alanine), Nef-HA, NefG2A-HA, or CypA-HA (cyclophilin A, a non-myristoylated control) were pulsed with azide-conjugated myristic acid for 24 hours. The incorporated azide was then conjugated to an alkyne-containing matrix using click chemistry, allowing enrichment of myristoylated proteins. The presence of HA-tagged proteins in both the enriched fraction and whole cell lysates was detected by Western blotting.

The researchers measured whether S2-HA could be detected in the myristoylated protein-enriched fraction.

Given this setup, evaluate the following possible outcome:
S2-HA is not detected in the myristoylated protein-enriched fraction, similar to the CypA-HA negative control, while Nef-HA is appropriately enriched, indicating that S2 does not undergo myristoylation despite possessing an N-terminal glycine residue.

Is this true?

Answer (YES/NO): NO